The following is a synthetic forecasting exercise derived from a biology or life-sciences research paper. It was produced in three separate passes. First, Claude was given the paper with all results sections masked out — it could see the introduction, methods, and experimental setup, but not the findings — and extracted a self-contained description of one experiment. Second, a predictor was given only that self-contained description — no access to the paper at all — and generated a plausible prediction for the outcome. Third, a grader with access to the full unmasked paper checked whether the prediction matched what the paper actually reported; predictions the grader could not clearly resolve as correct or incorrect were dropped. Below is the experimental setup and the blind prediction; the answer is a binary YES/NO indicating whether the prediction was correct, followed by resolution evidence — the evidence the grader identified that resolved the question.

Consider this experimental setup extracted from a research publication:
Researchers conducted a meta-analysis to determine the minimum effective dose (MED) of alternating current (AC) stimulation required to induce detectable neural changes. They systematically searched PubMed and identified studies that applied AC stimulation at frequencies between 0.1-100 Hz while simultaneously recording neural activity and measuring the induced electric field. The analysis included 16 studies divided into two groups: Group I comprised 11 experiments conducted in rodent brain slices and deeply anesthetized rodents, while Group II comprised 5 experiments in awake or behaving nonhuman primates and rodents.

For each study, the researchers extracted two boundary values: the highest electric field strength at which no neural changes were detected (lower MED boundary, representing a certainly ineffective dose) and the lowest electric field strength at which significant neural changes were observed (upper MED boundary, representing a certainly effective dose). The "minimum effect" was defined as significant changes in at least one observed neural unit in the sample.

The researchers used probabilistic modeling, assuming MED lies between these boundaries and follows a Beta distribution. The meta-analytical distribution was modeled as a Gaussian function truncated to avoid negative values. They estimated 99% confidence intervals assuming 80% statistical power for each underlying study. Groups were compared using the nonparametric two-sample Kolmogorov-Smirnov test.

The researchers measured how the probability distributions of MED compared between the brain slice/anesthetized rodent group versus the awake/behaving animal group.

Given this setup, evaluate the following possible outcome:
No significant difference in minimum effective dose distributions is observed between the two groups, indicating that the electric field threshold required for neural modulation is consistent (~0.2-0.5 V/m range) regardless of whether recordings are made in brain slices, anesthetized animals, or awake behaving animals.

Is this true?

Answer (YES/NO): NO